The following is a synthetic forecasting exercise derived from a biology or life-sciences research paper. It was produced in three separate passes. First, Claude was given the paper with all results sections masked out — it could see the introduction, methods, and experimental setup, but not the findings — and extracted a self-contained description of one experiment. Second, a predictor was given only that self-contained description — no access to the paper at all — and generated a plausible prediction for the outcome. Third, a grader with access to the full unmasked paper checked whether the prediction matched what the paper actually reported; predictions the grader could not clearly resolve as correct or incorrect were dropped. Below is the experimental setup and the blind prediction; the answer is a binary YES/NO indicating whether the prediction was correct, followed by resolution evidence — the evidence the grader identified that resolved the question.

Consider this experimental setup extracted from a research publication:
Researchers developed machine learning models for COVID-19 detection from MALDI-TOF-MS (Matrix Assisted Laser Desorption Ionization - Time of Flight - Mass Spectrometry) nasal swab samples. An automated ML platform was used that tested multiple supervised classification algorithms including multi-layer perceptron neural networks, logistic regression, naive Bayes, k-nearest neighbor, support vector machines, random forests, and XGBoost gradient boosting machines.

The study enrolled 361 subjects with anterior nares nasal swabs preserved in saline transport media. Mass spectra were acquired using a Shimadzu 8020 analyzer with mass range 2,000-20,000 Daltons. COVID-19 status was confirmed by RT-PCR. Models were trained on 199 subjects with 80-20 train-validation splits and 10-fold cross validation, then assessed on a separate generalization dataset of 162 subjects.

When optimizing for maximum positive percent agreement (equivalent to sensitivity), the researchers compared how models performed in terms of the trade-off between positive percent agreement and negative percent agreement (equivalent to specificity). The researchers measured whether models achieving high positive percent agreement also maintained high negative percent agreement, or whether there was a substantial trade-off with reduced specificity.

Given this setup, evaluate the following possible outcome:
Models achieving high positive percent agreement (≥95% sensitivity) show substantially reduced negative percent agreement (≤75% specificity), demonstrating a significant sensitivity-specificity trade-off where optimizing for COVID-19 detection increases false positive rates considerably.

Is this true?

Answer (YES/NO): NO